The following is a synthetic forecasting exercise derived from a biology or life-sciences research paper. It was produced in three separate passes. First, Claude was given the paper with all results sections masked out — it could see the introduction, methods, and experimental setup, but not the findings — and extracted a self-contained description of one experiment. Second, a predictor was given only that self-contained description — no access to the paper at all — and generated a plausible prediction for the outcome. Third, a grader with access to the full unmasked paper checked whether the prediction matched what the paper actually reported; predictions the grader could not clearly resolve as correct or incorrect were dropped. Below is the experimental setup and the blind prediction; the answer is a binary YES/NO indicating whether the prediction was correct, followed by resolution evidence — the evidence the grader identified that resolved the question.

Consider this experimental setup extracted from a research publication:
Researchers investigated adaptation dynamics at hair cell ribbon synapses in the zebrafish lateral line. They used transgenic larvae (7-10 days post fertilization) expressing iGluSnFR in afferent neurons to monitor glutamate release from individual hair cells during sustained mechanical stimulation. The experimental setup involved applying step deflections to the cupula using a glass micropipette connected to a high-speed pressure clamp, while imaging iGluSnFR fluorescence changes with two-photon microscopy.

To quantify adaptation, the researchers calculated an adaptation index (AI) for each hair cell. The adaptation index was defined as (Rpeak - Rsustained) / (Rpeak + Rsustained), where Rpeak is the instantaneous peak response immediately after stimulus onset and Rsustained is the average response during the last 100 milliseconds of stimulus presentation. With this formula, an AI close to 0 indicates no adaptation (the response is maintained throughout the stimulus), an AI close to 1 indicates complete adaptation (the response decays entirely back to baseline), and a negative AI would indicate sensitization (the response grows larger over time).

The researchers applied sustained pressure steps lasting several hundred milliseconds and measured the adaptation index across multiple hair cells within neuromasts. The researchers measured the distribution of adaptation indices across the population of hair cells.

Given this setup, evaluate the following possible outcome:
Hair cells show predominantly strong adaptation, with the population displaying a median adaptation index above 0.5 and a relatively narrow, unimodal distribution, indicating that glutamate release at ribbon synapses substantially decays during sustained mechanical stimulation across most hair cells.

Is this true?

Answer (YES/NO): NO